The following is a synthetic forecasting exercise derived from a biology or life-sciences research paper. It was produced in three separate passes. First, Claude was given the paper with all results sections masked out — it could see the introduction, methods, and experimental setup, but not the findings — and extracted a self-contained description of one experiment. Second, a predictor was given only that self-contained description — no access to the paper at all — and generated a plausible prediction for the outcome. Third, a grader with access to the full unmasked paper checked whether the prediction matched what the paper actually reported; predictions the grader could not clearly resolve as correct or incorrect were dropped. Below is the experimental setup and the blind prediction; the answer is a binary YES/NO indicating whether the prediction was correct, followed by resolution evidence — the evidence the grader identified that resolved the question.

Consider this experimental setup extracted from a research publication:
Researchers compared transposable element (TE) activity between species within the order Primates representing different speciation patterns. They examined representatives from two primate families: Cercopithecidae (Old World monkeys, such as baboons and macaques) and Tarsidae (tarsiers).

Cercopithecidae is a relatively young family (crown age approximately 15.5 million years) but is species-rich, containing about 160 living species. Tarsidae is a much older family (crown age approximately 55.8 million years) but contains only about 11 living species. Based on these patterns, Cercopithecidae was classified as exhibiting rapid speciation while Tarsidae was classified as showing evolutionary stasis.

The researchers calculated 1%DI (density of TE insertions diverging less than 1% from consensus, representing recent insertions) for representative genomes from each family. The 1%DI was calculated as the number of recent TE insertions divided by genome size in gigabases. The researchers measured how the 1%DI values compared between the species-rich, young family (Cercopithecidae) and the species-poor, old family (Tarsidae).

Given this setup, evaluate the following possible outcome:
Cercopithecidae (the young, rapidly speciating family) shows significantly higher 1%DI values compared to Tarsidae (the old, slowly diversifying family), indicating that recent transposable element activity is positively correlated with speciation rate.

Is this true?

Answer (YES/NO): YES